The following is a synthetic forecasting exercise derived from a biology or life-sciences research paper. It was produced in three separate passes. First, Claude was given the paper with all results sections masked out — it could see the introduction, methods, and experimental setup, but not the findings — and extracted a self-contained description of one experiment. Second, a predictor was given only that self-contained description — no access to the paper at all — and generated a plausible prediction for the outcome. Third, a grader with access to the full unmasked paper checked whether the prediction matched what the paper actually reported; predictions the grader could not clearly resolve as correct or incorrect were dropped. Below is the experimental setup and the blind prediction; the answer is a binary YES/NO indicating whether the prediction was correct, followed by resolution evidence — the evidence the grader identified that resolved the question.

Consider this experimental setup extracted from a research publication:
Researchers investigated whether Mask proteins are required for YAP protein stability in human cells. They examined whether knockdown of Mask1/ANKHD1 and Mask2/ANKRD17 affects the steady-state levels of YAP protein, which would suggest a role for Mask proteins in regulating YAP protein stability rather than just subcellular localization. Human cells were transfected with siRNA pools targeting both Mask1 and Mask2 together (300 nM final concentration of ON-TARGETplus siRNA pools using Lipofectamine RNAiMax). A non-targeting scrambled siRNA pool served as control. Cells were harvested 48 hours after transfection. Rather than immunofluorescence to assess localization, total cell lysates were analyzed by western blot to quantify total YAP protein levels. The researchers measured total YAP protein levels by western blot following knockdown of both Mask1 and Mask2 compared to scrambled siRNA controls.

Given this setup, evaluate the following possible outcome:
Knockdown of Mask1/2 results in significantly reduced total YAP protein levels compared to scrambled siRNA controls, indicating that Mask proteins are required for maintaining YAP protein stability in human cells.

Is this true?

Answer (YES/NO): YES